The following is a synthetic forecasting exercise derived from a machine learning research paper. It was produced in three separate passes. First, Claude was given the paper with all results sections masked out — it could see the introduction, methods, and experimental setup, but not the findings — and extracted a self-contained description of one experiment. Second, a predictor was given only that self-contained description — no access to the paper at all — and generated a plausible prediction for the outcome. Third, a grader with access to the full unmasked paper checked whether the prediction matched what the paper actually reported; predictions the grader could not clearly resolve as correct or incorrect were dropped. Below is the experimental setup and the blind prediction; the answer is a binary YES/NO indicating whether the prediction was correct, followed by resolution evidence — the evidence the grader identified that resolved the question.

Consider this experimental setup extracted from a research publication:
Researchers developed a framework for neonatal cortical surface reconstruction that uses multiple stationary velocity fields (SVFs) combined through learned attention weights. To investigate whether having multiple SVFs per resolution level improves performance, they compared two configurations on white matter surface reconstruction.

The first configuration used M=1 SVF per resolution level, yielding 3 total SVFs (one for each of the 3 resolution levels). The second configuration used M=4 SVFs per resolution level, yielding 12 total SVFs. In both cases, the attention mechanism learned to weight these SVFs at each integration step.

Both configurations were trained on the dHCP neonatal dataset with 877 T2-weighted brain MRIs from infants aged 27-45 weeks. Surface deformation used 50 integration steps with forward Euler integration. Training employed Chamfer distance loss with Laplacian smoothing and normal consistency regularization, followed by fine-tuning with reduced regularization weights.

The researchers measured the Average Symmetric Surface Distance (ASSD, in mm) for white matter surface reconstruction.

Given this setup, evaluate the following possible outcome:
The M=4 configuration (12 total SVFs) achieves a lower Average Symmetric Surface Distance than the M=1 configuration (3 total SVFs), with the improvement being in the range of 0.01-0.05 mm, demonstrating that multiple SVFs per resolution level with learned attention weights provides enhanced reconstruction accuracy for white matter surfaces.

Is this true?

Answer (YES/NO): NO